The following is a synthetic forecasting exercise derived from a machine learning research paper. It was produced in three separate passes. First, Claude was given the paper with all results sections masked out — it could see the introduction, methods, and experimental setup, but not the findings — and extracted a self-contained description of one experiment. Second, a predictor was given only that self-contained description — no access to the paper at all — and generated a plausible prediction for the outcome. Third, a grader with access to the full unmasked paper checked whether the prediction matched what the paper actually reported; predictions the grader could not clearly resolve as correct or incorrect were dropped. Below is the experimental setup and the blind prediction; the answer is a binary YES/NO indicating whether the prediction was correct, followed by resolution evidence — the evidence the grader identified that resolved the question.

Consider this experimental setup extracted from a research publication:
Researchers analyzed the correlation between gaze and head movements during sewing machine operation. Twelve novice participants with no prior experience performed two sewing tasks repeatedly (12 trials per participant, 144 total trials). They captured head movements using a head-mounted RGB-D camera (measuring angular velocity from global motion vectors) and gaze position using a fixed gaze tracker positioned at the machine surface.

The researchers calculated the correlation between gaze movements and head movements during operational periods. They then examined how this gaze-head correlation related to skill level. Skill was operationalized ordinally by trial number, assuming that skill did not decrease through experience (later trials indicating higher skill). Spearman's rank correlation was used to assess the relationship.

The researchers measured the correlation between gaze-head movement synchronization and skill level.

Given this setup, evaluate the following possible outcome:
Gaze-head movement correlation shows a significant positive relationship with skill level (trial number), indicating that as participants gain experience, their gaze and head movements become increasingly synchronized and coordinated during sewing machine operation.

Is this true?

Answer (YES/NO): NO